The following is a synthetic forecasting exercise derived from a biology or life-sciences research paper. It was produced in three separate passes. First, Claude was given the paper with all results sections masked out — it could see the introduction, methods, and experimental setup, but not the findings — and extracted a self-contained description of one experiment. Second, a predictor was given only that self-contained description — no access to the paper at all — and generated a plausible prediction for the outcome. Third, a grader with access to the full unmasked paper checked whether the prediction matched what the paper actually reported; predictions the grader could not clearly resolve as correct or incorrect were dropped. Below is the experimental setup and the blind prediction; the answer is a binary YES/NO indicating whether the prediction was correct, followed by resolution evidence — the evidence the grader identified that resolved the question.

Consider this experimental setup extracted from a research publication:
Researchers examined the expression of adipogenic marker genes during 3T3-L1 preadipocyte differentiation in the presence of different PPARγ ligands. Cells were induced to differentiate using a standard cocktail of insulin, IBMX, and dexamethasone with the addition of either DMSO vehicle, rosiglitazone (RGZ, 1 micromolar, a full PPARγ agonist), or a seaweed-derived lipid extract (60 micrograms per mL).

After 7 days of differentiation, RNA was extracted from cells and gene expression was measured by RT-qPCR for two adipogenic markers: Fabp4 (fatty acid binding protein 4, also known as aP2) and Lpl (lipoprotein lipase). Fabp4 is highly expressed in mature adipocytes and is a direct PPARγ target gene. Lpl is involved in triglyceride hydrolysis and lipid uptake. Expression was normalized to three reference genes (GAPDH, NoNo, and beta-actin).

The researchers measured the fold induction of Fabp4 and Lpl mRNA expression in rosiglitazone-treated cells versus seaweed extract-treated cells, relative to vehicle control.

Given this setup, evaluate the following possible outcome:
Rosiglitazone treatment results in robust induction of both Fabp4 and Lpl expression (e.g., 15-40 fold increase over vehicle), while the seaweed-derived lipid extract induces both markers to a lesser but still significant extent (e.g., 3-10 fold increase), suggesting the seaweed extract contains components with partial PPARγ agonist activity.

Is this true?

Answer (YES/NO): NO